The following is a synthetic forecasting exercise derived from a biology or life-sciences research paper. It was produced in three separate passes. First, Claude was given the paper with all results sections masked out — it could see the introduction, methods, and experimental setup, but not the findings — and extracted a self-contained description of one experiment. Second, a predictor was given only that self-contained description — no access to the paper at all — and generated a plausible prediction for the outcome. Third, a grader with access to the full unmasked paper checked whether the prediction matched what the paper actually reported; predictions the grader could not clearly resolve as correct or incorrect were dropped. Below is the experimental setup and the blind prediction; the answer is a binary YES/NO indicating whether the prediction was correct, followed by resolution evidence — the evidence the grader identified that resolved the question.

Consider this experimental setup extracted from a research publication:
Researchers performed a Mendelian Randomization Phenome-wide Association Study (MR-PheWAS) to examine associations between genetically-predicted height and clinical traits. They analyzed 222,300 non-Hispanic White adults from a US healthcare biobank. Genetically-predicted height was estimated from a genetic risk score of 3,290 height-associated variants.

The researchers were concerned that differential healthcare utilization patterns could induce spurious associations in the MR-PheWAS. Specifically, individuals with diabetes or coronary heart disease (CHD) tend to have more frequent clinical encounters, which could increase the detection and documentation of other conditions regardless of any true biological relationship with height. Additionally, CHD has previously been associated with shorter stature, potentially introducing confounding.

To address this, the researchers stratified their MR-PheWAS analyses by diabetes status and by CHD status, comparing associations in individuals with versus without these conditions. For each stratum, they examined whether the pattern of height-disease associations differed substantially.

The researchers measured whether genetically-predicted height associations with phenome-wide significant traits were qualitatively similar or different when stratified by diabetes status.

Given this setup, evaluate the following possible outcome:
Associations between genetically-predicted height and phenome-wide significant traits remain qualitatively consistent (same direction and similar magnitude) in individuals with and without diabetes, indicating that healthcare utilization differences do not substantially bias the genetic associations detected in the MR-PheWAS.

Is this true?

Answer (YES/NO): NO